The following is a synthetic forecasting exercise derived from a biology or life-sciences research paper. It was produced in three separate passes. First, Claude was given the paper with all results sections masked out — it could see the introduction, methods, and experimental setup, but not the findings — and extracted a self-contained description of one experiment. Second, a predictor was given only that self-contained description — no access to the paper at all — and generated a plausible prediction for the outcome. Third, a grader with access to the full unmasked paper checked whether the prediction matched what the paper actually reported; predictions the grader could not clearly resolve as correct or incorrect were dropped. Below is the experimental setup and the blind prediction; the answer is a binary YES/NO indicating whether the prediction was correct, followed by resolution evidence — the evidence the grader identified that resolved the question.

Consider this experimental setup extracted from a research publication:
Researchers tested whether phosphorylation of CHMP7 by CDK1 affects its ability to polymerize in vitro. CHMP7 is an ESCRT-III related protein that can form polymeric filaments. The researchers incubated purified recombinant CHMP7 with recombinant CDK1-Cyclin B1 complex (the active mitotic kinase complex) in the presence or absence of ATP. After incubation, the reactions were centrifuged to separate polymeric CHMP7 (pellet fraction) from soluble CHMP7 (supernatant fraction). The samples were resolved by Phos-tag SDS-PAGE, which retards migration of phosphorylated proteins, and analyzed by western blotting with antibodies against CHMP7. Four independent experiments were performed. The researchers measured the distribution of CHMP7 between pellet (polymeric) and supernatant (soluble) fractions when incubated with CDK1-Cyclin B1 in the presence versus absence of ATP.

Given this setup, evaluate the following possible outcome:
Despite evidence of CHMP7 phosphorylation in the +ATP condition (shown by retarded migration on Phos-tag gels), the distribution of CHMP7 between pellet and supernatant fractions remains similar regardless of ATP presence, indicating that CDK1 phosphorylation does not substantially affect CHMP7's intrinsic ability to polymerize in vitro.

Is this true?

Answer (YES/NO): NO